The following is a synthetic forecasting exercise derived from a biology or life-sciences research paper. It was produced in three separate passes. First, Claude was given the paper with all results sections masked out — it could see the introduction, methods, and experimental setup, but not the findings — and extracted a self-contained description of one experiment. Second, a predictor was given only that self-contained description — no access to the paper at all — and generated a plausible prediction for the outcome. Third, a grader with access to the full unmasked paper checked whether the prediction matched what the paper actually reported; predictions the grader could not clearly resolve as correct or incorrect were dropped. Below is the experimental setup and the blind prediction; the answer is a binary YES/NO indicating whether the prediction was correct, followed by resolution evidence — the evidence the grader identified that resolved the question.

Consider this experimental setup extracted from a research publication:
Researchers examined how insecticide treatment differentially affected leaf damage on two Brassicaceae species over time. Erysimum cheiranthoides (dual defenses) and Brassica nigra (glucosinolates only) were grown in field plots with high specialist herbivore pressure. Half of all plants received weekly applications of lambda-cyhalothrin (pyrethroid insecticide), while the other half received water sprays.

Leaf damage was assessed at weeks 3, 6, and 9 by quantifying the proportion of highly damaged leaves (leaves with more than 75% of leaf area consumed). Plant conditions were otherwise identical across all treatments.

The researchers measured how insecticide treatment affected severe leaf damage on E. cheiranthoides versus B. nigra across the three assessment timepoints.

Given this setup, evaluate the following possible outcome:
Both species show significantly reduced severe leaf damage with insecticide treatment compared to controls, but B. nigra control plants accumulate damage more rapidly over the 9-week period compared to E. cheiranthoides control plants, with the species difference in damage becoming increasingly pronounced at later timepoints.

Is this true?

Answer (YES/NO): NO